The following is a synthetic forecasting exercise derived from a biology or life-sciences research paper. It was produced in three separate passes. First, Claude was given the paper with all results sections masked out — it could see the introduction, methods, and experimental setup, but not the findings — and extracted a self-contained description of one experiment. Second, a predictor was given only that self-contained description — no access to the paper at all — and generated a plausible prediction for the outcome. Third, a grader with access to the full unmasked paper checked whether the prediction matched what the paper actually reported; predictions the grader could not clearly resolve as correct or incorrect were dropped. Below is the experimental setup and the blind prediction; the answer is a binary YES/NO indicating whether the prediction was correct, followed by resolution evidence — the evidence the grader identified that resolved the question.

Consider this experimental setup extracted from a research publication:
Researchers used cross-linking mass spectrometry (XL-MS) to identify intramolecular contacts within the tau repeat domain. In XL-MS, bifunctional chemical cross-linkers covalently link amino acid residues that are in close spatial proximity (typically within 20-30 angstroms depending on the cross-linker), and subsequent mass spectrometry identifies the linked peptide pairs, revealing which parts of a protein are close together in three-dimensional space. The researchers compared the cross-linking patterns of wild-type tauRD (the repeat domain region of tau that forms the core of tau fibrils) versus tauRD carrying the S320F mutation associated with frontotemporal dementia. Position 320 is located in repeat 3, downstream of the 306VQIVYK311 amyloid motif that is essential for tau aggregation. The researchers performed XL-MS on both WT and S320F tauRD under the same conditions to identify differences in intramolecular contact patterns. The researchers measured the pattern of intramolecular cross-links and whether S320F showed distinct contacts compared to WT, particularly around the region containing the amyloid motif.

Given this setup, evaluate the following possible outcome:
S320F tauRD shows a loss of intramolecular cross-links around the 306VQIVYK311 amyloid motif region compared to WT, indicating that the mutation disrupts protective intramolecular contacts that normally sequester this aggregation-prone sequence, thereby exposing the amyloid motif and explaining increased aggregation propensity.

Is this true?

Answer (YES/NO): NO